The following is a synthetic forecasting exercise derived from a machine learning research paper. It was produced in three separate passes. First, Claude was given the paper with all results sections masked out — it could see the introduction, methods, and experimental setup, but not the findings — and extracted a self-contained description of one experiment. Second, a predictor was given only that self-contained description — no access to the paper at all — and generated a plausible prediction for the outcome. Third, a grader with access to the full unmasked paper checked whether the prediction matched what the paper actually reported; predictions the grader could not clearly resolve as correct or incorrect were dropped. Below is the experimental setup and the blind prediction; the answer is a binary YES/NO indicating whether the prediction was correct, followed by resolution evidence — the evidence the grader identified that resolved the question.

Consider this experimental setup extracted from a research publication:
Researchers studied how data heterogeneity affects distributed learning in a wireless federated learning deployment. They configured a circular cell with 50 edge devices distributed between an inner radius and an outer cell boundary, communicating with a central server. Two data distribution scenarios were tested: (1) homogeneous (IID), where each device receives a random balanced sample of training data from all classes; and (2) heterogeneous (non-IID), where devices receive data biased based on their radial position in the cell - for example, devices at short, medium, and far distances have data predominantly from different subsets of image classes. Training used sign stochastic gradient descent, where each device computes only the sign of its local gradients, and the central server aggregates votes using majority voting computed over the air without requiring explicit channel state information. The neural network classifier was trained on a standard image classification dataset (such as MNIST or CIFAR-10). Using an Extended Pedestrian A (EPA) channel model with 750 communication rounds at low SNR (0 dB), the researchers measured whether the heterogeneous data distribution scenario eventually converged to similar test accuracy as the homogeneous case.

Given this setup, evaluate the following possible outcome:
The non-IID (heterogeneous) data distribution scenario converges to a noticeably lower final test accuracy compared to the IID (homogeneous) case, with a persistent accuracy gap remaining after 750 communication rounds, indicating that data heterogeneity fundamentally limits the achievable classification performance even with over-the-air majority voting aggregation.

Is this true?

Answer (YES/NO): NO